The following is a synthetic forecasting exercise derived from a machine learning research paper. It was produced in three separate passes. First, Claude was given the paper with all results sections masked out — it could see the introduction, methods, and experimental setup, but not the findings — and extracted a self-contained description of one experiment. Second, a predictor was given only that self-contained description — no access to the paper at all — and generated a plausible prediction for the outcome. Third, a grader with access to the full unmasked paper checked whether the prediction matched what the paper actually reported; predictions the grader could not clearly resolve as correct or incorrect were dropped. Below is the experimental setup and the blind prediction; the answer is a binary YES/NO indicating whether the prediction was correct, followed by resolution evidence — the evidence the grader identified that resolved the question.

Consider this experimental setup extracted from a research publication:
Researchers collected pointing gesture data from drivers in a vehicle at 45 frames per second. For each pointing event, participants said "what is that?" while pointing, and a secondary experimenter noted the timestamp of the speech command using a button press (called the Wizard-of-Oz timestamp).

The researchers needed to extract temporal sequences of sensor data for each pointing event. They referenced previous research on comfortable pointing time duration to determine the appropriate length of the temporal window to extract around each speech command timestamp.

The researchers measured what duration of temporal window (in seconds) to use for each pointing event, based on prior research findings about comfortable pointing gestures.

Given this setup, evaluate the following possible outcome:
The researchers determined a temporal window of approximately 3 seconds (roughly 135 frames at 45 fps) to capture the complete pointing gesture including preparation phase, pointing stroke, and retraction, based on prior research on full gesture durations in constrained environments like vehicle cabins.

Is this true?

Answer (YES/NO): NO